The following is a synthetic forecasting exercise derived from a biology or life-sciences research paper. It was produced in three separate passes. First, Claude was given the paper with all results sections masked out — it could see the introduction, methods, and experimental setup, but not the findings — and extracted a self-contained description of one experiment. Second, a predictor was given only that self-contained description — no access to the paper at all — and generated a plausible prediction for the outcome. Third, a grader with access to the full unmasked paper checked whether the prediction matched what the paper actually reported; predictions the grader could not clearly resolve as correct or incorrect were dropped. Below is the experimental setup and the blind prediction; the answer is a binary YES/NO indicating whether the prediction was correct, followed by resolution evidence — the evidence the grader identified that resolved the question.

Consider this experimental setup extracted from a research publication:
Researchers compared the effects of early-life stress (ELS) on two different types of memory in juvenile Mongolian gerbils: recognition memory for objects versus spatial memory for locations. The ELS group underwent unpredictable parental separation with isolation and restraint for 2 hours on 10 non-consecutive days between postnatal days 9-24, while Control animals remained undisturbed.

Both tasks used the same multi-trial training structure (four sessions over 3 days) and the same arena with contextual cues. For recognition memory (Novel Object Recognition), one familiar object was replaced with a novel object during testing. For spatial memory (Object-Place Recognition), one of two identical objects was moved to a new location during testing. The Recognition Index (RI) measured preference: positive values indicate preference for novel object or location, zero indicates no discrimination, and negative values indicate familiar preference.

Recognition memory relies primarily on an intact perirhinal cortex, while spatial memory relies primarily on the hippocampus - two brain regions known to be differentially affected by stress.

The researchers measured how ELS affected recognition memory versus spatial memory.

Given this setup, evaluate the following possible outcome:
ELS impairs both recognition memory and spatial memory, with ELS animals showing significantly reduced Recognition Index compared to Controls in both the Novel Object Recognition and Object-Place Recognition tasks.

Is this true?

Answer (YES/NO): NO